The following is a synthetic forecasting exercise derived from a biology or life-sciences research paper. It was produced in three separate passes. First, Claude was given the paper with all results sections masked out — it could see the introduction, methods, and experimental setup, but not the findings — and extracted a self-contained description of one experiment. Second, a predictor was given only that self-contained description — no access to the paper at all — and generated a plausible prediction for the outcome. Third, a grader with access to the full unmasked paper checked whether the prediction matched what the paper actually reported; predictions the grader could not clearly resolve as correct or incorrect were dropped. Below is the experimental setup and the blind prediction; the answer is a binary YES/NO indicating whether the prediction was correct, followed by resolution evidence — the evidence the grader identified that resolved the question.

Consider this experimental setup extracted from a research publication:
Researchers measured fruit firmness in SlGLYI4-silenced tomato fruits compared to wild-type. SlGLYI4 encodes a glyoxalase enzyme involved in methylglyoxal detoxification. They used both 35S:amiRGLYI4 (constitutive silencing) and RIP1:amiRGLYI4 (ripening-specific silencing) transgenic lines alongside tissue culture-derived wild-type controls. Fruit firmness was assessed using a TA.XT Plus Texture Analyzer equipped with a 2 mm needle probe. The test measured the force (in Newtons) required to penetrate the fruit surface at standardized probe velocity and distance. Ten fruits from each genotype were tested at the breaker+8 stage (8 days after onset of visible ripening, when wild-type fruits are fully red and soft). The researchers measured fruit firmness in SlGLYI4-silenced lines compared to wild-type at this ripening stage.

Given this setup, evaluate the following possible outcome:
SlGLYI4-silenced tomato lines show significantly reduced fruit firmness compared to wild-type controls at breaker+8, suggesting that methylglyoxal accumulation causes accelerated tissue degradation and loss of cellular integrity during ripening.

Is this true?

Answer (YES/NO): NO